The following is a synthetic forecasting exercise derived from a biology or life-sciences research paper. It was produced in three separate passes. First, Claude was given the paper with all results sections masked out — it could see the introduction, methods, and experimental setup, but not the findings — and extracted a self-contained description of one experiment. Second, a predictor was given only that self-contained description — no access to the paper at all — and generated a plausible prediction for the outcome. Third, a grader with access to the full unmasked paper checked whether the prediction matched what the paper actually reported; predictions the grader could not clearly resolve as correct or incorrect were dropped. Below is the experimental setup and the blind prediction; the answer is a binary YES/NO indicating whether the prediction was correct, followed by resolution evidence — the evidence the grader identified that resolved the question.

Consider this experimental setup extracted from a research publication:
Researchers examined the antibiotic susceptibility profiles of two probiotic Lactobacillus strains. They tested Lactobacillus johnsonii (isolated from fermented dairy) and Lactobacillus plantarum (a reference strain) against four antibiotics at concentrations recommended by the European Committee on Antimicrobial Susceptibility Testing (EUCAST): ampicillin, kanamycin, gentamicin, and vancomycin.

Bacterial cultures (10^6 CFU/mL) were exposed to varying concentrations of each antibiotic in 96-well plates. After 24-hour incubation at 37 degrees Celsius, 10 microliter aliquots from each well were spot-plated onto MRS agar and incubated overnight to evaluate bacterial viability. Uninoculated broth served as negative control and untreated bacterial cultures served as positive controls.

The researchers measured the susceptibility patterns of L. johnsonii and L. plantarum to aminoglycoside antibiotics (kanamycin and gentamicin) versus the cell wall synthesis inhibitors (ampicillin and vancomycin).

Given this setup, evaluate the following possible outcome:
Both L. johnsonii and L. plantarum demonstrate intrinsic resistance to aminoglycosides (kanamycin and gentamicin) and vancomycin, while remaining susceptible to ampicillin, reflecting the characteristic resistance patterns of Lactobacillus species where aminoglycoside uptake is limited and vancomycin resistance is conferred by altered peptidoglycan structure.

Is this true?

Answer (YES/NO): NO